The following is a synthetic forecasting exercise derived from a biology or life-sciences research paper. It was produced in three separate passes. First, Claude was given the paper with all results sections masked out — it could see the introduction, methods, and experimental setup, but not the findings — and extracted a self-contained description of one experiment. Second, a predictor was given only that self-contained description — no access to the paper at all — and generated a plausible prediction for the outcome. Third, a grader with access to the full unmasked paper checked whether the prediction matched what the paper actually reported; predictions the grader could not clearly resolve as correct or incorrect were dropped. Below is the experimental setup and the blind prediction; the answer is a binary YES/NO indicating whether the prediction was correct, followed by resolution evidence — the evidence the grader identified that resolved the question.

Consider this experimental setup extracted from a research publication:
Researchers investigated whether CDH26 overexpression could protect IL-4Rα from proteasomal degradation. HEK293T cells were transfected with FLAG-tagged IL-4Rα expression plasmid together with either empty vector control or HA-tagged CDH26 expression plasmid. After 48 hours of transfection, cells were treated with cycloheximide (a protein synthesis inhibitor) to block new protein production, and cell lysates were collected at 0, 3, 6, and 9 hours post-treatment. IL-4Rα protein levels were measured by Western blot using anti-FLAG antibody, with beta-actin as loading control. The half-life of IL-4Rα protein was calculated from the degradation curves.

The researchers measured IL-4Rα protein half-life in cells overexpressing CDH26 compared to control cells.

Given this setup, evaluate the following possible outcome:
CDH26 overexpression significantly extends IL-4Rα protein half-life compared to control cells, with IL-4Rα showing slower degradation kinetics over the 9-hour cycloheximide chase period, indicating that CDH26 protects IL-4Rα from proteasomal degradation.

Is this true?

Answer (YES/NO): YES